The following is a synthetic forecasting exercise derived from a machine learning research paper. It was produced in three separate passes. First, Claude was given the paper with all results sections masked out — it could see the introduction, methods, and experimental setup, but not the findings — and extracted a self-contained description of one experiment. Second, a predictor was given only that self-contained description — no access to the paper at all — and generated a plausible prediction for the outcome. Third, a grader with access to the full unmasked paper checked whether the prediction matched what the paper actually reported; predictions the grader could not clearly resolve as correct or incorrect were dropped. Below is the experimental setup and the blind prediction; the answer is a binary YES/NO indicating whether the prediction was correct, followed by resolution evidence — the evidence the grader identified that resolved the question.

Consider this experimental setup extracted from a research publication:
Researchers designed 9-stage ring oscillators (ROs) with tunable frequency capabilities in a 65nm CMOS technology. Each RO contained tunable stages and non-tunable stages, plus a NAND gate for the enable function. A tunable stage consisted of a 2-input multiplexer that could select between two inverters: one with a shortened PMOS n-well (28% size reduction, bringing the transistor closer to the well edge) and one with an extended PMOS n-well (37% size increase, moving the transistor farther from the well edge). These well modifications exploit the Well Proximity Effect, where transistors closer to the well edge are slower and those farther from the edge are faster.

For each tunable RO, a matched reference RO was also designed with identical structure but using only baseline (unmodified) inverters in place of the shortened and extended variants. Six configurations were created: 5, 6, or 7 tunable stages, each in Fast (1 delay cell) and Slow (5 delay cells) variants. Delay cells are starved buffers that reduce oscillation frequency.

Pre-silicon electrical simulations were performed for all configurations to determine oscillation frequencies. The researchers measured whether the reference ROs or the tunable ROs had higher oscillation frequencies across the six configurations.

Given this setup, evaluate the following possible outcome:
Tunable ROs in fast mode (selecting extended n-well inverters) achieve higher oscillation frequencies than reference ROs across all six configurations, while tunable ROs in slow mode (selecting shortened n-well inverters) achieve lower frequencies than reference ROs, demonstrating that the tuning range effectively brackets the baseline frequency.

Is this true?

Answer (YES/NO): NO